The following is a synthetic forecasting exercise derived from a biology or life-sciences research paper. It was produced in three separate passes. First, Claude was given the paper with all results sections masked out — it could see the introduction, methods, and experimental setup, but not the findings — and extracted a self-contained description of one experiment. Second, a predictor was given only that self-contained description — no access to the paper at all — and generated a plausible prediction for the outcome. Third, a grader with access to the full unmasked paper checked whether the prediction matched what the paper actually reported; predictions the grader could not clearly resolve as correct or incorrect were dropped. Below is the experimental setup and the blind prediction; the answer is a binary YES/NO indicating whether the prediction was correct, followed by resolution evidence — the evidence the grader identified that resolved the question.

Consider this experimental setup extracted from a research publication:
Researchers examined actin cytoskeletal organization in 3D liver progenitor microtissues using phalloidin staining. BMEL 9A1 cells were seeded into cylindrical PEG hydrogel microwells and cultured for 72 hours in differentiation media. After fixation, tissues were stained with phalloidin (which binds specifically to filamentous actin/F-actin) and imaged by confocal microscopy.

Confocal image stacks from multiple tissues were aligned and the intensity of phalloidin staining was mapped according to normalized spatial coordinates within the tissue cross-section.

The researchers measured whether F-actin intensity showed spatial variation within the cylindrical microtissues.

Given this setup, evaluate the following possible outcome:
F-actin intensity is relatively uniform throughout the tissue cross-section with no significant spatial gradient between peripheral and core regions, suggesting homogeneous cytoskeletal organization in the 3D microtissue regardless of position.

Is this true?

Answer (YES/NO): NO